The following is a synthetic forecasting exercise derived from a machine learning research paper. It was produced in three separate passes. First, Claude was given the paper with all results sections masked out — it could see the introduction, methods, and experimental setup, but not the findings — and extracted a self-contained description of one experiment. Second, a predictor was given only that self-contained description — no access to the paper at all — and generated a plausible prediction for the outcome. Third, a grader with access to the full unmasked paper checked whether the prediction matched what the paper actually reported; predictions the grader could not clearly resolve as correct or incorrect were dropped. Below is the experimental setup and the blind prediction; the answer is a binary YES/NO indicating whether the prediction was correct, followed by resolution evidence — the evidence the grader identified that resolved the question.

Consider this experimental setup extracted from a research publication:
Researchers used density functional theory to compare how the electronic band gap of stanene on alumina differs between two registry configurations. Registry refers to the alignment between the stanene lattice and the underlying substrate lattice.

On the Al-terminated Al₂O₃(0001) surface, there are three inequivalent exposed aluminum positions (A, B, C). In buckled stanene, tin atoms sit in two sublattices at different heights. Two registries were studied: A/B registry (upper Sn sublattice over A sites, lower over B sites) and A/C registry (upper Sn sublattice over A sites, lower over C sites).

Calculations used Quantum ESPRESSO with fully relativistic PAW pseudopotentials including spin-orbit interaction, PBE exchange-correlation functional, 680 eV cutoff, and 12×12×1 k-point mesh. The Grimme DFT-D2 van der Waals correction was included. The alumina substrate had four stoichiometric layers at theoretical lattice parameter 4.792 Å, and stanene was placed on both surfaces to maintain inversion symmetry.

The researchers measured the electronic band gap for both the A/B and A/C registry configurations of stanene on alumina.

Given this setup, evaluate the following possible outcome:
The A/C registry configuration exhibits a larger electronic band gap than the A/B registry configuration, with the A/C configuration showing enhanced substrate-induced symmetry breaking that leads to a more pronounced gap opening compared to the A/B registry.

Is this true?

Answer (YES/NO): NO